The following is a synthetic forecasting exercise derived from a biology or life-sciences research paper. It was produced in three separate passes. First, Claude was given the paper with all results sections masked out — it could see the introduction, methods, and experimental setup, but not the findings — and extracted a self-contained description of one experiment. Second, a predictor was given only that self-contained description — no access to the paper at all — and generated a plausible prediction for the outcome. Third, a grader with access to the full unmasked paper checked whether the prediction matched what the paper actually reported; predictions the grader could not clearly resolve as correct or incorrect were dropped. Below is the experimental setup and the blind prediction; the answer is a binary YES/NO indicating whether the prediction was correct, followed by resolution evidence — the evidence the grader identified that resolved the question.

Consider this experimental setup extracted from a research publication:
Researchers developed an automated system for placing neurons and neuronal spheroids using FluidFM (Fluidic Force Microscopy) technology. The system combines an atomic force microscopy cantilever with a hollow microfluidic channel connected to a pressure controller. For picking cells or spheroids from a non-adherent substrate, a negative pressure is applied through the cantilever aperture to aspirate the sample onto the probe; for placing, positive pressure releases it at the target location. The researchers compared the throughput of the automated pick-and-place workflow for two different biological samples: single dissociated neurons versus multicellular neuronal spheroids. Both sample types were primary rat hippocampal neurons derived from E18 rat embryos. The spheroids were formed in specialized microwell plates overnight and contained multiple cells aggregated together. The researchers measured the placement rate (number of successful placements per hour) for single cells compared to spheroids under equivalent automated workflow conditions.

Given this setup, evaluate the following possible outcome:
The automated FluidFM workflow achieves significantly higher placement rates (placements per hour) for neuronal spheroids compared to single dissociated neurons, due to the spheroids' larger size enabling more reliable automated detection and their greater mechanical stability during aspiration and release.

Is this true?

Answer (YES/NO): NO